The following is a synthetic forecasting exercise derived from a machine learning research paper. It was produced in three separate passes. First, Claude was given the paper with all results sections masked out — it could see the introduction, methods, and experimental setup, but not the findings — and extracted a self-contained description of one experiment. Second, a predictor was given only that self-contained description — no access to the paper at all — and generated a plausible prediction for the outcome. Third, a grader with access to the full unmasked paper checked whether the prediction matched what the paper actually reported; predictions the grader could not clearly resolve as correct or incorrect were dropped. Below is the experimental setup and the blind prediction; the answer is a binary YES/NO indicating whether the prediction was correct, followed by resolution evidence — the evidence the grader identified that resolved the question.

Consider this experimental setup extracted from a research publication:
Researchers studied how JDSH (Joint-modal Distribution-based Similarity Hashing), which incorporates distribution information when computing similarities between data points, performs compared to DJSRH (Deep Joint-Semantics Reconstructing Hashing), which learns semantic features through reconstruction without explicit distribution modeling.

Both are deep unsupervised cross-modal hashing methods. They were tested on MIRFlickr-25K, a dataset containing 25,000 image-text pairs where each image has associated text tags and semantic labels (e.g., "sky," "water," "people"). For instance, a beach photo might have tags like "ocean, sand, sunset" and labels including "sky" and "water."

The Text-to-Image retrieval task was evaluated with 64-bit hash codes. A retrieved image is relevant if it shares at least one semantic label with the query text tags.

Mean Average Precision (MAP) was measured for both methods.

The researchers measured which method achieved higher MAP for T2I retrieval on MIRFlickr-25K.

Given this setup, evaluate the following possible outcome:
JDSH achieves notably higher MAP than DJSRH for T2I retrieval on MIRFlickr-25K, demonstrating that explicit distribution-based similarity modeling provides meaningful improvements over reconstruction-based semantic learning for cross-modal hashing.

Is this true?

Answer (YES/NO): NO